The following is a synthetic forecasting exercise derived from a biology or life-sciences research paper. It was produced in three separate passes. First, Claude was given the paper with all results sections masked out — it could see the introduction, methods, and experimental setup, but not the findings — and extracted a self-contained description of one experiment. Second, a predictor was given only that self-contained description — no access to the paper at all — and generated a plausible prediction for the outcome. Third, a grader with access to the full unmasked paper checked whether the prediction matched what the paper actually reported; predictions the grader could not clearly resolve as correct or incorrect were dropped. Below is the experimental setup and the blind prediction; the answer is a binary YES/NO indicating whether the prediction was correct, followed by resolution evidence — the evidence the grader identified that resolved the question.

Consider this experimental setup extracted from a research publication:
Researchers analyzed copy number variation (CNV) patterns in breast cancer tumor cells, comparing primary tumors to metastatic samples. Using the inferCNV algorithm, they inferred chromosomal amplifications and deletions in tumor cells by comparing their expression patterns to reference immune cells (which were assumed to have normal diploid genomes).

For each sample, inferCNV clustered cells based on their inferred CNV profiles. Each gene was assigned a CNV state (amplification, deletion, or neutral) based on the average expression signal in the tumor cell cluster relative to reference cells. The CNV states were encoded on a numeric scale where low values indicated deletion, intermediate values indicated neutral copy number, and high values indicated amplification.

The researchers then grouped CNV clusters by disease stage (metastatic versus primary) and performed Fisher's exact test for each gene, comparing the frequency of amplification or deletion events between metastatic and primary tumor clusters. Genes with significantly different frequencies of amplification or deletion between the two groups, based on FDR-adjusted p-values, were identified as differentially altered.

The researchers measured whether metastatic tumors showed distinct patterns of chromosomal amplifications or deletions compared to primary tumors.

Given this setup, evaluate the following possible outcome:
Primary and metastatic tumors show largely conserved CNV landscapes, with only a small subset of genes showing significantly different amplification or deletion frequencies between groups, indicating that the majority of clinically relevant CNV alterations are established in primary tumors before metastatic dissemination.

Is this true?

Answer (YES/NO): NO